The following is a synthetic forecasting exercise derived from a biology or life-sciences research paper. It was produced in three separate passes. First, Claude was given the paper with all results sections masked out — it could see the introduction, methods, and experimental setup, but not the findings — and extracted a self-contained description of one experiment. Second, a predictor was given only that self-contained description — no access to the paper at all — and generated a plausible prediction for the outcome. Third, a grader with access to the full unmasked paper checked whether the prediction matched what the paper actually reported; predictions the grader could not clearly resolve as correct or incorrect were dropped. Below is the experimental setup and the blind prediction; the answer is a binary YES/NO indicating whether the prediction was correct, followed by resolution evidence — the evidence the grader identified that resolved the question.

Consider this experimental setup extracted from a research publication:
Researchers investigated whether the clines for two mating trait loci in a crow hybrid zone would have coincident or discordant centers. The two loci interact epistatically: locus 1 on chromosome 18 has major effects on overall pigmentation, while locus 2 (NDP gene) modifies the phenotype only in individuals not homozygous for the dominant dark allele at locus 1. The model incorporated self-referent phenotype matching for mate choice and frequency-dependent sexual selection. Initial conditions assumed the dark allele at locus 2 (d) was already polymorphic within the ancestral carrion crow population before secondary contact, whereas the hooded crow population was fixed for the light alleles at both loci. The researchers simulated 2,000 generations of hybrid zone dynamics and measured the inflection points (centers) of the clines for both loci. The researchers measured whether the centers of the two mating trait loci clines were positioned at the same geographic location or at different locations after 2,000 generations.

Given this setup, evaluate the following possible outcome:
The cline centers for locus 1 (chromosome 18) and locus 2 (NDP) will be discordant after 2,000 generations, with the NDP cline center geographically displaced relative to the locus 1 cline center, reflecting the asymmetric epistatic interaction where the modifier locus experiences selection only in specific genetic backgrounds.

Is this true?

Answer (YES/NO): YES